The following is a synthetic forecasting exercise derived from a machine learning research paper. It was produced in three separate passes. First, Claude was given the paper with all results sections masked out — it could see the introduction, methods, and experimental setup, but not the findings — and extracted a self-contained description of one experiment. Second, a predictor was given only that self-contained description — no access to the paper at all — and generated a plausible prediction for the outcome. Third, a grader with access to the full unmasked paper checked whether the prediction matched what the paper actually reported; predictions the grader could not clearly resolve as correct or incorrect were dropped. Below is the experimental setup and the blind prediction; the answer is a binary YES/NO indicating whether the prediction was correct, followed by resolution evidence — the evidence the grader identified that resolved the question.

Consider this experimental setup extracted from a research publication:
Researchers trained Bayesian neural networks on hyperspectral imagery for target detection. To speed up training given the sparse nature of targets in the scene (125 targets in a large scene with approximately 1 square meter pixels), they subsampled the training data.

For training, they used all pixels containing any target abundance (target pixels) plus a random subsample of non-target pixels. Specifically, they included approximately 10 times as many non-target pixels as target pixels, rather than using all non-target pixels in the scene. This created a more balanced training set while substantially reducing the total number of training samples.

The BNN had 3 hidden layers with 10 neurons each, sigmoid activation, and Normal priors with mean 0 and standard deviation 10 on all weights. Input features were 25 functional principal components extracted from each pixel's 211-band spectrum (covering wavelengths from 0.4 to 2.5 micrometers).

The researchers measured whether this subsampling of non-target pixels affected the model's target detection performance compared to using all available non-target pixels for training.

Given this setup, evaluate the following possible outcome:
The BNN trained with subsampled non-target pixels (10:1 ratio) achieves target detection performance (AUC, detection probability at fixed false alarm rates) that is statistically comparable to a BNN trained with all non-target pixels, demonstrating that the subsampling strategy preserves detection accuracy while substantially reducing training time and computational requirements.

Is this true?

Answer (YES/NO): YES